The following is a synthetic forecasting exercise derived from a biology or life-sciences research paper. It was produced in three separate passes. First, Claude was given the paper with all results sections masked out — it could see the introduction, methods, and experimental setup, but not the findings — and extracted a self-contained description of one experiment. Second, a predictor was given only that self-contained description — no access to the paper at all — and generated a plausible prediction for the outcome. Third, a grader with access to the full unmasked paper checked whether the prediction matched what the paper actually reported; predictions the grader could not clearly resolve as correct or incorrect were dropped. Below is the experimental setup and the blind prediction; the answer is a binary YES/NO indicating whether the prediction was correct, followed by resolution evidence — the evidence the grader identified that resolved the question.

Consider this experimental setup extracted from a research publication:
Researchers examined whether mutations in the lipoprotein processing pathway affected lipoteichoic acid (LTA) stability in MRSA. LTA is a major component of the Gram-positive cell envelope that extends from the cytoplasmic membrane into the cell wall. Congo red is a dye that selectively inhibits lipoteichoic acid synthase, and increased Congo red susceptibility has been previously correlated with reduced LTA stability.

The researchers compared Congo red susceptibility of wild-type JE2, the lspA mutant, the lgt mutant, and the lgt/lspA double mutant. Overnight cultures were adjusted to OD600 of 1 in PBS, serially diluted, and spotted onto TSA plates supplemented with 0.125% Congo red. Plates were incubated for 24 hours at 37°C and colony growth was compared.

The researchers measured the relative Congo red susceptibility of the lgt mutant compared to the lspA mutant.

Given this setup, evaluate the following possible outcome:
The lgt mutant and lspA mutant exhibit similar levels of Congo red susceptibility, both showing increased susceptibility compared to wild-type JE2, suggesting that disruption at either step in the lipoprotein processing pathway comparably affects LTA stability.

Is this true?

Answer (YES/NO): NO